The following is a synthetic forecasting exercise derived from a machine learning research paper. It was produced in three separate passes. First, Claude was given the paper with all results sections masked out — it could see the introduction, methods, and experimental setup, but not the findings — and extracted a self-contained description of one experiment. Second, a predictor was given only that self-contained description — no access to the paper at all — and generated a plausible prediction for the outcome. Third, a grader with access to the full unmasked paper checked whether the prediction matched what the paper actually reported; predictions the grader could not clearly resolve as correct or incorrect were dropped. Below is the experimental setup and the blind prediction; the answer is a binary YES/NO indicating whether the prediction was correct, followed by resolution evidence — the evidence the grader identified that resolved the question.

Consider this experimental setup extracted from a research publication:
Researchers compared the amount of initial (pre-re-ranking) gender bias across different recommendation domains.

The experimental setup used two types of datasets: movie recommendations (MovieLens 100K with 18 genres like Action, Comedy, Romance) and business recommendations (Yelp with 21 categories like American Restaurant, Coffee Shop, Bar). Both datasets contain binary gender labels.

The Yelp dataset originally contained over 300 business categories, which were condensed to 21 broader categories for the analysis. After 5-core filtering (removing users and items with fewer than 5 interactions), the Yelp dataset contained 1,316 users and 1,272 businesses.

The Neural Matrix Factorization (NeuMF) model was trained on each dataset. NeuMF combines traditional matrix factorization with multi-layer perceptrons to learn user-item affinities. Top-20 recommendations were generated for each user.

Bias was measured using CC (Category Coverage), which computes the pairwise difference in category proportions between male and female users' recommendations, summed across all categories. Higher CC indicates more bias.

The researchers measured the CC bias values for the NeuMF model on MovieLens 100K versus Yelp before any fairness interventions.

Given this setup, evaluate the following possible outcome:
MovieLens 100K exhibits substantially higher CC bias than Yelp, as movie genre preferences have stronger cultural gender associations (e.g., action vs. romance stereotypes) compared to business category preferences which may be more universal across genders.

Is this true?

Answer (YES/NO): YES